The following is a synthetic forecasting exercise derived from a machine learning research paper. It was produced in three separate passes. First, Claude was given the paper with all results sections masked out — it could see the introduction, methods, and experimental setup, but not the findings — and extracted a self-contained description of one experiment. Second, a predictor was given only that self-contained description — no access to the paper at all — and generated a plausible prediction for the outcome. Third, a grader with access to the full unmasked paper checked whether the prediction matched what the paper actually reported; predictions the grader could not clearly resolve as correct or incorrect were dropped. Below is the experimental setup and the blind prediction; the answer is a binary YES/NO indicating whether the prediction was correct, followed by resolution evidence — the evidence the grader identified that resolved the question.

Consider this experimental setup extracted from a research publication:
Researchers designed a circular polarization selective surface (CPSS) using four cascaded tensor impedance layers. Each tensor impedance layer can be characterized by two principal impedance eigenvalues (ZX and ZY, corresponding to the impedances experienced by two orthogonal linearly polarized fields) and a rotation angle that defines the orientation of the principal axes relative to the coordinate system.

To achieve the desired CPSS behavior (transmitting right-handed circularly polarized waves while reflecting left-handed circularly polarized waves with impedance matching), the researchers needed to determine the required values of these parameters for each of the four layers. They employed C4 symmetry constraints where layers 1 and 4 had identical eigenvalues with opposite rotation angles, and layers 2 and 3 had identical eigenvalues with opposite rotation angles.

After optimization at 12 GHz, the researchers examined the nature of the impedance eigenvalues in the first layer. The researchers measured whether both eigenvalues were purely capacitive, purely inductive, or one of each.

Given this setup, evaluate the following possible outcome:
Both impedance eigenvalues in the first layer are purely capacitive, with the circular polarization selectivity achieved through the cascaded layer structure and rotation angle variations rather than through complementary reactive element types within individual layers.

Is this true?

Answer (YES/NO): NO